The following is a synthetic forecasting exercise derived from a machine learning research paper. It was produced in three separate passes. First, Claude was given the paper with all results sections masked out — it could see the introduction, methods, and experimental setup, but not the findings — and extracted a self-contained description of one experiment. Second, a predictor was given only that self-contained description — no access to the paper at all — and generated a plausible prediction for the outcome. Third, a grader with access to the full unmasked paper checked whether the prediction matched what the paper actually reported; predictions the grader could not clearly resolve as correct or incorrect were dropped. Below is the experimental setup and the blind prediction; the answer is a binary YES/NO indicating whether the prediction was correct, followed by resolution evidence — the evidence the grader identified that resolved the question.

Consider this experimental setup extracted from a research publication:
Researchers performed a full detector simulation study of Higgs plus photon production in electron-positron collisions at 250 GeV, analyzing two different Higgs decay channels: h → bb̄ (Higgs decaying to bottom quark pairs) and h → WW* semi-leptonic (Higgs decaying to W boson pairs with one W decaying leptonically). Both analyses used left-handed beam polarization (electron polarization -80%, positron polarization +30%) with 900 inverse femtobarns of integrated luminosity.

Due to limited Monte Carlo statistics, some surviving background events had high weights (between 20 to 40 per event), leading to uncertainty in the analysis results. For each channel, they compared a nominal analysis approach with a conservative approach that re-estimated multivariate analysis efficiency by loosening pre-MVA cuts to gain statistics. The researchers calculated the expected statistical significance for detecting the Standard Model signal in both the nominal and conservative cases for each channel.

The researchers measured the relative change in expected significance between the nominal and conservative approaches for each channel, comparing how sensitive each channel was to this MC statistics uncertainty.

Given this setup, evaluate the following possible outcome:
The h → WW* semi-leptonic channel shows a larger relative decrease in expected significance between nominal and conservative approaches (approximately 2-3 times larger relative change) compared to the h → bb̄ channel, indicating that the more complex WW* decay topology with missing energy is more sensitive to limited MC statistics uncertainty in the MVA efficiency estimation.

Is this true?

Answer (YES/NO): NO